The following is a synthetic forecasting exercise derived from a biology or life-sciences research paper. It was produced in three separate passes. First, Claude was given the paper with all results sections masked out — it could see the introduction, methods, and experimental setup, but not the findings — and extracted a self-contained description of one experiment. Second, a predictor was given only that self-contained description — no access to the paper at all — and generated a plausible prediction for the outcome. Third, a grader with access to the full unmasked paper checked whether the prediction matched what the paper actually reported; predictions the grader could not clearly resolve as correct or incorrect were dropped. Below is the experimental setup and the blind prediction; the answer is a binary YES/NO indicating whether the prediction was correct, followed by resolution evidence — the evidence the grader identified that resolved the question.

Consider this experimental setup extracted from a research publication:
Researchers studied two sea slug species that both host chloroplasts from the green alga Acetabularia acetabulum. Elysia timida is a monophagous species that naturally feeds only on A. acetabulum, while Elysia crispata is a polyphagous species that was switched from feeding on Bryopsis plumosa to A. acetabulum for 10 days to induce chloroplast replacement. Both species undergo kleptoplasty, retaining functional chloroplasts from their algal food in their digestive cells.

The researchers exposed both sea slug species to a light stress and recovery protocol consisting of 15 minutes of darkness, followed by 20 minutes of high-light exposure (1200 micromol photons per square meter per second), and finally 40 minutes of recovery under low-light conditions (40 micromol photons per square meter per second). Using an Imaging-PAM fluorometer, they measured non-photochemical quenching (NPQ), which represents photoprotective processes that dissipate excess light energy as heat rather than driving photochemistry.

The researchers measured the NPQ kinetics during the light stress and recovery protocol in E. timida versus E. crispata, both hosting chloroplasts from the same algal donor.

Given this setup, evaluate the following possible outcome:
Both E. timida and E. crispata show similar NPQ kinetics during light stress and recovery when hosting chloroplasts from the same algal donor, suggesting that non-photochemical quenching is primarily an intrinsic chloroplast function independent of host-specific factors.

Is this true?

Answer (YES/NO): NO